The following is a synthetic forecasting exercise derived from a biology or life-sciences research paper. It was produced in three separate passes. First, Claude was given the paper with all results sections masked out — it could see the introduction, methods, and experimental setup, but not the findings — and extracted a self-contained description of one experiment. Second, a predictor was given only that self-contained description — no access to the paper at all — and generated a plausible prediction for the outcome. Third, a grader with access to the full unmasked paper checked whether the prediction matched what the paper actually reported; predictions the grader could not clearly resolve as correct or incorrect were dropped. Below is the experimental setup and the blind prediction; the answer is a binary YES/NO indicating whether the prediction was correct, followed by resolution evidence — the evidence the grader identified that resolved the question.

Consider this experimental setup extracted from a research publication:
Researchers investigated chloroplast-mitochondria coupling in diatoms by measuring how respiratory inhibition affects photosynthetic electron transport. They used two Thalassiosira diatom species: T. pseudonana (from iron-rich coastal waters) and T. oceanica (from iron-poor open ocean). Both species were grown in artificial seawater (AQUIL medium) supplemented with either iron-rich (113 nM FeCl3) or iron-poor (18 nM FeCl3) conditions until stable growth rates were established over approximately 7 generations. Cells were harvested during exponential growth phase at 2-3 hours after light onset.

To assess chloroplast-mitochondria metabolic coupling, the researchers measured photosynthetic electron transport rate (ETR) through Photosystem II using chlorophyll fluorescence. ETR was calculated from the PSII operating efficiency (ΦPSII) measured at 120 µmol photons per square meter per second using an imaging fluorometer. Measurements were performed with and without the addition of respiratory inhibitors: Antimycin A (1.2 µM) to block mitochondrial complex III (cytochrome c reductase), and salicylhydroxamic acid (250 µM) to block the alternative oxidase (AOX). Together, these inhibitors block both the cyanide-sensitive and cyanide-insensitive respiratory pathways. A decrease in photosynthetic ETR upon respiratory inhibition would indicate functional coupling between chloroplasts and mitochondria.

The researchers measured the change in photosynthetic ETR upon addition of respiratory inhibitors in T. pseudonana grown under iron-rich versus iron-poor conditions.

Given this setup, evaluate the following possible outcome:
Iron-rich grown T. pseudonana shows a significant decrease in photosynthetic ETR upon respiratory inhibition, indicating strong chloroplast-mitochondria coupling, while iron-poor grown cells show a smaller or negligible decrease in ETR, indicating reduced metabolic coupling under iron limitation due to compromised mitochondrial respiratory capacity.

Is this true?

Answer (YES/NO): NO